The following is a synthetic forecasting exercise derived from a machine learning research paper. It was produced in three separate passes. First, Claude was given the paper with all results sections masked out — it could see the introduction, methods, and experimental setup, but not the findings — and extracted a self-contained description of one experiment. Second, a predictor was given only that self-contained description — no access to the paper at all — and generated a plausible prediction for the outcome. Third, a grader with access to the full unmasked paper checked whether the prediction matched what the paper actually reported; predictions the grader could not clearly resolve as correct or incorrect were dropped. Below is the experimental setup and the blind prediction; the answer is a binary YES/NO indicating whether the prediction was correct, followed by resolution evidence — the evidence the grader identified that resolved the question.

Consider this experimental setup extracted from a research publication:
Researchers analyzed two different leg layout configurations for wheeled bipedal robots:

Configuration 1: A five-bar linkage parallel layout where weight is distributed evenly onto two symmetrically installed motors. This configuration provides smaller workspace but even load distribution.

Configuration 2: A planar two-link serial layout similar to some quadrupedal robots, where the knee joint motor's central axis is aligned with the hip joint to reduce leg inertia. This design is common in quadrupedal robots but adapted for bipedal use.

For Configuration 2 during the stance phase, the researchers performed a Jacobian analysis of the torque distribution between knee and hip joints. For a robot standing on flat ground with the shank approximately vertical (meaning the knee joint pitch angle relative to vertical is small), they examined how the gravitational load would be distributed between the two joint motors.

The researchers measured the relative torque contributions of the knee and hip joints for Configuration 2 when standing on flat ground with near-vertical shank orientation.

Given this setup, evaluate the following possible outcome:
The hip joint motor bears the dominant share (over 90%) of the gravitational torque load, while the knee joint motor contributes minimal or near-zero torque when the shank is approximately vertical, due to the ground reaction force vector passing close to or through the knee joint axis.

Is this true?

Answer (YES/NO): NO